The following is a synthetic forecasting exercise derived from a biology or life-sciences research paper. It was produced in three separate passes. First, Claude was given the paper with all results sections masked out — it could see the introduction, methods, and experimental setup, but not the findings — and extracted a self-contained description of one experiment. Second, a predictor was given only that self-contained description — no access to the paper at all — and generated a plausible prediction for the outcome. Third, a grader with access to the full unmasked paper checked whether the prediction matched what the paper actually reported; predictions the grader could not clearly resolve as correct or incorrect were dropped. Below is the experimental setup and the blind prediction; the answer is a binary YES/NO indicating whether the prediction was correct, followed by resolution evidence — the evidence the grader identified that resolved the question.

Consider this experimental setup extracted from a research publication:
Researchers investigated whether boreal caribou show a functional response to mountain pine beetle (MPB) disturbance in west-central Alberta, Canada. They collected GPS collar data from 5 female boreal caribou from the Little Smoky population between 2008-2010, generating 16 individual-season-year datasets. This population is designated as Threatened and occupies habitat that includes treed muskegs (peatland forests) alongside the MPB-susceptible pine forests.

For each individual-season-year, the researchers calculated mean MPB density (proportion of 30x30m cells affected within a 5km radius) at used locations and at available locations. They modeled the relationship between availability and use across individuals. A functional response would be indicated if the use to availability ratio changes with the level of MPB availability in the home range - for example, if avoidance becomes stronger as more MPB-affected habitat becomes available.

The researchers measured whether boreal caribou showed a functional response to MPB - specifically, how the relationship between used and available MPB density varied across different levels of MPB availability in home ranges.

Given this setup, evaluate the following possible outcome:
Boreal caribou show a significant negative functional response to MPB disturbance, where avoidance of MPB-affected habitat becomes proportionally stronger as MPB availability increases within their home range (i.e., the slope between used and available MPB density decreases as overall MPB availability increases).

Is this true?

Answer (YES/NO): NO